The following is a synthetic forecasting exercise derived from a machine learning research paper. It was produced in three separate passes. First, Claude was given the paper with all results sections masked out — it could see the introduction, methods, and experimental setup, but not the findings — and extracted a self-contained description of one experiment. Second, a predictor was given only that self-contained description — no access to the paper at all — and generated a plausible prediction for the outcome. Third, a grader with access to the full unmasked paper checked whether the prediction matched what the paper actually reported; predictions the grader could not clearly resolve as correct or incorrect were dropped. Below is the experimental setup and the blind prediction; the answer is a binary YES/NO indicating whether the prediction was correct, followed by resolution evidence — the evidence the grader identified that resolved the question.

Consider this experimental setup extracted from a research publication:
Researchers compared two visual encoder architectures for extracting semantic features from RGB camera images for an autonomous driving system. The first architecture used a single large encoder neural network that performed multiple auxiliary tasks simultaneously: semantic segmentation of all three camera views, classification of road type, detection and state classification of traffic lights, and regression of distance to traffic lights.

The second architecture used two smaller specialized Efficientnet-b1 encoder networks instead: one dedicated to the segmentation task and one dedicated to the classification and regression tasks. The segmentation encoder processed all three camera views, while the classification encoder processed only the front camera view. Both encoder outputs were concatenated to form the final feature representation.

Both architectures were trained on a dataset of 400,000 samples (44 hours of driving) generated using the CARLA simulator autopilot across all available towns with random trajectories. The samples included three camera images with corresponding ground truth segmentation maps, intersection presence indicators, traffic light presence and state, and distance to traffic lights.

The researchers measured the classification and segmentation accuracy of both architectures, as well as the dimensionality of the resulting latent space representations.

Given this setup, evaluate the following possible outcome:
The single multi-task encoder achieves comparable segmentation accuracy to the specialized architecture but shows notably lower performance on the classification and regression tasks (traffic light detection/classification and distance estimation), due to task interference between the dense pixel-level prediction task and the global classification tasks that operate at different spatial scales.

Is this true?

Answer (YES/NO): NO